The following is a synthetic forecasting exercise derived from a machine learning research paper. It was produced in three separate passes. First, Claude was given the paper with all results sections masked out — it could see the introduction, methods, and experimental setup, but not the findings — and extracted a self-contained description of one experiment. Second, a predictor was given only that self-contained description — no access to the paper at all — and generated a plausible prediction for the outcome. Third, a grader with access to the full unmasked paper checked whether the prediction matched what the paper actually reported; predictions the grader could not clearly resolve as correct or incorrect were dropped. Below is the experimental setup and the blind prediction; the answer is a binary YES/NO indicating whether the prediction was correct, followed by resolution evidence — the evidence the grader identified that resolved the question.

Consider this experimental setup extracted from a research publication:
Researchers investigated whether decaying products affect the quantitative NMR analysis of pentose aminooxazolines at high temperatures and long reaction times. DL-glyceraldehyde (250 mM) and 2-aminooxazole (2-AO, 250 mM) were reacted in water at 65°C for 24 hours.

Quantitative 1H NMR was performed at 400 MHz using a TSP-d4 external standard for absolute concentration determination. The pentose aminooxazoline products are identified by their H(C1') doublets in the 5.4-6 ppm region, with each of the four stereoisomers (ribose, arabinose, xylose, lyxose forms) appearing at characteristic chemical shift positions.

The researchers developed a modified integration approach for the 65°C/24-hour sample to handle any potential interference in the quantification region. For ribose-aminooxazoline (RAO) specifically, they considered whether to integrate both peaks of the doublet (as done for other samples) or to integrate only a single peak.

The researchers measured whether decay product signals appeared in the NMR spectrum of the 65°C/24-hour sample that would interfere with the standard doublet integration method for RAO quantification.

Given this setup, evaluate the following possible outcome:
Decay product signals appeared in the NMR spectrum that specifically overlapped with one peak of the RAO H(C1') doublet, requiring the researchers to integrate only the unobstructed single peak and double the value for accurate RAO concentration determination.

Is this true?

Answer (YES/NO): YES